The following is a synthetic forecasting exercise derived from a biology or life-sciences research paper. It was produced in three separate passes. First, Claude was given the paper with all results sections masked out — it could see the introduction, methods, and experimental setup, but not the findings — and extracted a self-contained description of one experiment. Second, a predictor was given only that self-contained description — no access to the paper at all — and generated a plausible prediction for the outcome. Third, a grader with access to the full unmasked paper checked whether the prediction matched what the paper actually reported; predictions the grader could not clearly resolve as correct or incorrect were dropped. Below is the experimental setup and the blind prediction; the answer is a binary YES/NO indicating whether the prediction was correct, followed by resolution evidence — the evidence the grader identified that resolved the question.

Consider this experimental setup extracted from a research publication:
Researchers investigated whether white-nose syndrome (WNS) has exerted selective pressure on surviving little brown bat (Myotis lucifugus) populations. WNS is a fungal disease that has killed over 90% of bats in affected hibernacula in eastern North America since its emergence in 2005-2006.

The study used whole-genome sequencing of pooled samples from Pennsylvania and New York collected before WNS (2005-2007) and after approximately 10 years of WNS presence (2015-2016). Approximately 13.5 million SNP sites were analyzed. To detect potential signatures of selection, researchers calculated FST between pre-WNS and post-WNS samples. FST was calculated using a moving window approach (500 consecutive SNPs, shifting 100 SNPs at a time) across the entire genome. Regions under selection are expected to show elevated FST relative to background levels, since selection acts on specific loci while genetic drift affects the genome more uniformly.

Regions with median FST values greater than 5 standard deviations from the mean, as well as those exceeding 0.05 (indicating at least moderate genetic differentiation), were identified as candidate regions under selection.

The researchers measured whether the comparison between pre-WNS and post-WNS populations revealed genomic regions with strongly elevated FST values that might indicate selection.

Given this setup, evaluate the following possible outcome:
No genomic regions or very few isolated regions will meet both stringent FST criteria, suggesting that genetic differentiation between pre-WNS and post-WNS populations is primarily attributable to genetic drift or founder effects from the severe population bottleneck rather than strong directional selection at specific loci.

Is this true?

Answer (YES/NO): NO